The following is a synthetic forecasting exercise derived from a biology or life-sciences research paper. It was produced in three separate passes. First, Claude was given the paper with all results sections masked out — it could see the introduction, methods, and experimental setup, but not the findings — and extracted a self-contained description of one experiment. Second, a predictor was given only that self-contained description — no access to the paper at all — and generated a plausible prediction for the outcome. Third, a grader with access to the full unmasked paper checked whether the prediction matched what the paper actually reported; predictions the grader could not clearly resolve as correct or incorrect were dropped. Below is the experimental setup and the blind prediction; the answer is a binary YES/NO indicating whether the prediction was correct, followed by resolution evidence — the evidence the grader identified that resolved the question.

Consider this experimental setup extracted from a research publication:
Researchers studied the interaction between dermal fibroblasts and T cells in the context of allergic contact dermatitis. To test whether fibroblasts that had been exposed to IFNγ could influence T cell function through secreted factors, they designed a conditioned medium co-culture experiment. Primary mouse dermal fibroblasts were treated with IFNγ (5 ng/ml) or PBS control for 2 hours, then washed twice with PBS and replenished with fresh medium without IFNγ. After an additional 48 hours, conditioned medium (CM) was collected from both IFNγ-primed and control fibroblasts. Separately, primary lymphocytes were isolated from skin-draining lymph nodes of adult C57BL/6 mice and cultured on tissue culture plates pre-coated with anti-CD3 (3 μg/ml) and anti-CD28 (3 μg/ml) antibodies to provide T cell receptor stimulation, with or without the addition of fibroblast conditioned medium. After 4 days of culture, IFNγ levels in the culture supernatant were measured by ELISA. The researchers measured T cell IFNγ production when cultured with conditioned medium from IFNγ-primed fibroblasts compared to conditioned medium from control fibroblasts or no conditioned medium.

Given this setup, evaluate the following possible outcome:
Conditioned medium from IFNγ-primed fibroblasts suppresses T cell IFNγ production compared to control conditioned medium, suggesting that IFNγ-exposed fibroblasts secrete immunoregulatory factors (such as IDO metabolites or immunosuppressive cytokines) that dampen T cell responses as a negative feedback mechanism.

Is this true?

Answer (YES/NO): NO